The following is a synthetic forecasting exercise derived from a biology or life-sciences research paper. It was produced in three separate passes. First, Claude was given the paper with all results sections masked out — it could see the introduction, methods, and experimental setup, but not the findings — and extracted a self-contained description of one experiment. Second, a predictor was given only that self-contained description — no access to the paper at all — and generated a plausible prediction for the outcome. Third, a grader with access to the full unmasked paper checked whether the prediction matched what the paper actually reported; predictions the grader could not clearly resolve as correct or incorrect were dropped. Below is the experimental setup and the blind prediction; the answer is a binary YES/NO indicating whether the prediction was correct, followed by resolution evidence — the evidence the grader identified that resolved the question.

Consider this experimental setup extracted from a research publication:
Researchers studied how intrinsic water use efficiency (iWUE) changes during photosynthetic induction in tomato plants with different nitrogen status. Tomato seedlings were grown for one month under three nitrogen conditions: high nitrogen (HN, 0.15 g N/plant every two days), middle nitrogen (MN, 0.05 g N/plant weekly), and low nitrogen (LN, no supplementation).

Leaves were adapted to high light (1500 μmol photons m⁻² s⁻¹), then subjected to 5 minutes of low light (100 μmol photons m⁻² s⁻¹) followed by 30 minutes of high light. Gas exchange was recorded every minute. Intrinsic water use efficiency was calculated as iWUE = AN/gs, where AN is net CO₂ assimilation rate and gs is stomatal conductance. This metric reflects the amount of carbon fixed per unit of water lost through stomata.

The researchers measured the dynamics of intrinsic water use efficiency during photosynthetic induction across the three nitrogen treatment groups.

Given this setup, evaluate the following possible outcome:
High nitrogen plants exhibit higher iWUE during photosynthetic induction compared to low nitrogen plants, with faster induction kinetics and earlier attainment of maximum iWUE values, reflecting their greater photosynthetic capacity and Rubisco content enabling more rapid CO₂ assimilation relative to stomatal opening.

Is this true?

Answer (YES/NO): NO